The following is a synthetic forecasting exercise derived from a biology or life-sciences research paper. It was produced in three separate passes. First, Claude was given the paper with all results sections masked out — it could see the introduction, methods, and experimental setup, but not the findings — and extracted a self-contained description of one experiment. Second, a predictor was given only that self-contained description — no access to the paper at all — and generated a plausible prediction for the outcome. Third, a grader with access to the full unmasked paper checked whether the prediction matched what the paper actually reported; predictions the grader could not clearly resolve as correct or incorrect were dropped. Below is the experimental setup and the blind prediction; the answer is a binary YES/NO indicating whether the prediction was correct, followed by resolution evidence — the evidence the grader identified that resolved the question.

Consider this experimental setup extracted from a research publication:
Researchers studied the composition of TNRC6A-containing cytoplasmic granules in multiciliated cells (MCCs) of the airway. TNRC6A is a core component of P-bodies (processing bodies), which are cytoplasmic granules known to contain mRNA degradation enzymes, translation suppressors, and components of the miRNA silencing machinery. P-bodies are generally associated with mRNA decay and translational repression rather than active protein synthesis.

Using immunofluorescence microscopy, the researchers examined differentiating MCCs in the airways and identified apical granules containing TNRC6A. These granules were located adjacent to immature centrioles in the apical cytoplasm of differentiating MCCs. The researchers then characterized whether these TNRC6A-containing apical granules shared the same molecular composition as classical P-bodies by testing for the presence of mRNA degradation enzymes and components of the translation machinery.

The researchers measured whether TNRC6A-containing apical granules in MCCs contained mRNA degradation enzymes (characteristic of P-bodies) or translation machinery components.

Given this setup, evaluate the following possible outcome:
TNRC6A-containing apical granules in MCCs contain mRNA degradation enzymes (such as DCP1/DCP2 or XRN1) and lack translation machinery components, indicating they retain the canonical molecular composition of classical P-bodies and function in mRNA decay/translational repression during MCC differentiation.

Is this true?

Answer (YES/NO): NO